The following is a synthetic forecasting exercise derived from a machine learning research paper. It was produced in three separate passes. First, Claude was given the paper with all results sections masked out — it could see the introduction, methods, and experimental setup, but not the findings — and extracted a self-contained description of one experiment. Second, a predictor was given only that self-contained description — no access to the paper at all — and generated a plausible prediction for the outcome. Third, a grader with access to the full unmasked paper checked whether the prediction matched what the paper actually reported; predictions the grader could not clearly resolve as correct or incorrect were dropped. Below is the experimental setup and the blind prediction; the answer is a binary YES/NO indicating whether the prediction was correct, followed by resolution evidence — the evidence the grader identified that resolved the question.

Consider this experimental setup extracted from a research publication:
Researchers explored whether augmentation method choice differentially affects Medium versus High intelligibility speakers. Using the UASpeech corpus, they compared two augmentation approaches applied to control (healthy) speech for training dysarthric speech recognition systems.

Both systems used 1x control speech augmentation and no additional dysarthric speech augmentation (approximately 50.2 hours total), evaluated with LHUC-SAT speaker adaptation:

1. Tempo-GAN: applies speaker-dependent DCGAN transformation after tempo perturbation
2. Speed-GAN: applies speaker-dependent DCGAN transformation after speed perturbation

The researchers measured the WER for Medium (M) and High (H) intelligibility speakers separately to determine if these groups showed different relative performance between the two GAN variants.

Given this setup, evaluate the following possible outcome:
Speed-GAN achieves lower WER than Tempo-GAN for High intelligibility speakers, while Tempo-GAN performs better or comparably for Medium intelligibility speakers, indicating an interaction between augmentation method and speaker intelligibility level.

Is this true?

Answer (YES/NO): NO